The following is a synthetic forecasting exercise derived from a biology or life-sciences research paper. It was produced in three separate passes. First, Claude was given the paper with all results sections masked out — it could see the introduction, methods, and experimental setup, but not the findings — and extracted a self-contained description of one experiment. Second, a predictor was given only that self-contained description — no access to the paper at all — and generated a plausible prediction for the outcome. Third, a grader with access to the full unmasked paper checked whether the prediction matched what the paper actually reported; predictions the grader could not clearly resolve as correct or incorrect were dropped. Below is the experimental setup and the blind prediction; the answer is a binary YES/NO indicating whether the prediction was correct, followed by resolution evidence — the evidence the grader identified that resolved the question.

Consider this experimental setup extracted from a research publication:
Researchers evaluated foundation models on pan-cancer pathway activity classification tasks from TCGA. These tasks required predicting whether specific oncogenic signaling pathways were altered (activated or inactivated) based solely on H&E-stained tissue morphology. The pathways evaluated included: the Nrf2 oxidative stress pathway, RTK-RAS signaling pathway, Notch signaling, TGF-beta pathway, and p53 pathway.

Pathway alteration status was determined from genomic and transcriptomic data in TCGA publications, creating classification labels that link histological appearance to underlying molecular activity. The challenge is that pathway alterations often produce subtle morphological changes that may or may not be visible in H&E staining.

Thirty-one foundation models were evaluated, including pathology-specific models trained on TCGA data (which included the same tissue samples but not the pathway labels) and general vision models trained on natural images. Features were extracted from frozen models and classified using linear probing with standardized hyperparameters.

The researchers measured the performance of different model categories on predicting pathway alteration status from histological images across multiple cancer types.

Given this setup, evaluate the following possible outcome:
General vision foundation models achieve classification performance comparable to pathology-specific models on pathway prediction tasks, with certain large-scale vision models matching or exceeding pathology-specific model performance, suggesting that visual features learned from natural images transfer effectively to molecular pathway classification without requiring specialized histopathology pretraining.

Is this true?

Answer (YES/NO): NO